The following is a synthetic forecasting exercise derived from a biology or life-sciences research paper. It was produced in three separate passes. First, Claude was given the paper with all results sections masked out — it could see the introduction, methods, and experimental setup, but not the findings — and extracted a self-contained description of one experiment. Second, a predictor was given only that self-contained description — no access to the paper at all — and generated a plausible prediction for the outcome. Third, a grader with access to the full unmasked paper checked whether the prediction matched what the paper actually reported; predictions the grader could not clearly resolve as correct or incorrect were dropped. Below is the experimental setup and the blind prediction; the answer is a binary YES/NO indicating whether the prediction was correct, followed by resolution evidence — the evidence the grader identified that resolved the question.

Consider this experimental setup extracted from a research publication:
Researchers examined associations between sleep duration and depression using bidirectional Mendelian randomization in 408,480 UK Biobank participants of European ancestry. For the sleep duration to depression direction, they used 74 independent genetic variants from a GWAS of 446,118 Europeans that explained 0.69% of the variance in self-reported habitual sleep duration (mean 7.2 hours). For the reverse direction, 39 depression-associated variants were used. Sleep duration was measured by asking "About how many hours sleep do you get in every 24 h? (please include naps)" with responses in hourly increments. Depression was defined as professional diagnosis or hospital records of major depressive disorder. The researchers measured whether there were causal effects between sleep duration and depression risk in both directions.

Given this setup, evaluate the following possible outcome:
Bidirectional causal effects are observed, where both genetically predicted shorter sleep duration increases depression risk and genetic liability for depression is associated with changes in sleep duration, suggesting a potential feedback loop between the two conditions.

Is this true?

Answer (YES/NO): NO